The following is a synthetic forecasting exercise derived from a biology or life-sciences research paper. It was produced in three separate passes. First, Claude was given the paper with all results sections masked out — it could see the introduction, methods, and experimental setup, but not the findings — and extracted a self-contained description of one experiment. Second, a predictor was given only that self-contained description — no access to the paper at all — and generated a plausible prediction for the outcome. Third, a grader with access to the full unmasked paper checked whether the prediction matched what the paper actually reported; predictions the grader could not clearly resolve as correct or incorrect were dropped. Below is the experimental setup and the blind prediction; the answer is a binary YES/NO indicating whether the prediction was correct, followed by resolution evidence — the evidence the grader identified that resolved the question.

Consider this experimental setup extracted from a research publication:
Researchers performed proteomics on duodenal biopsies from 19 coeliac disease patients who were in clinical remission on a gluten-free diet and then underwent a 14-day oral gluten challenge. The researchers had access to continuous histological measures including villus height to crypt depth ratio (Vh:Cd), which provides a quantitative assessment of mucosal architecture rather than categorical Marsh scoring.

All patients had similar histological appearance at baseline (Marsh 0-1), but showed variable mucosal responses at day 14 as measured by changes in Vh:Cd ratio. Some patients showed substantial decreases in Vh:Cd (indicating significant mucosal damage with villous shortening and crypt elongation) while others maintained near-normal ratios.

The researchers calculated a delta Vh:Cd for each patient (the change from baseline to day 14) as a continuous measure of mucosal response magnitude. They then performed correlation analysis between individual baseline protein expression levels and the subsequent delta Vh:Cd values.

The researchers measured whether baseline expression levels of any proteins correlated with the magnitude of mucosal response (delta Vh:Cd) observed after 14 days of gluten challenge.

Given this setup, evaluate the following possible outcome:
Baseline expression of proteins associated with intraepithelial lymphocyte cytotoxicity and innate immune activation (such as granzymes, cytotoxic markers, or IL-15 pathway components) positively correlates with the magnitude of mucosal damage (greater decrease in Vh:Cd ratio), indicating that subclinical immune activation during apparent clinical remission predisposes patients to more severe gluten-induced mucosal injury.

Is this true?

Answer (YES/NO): NO